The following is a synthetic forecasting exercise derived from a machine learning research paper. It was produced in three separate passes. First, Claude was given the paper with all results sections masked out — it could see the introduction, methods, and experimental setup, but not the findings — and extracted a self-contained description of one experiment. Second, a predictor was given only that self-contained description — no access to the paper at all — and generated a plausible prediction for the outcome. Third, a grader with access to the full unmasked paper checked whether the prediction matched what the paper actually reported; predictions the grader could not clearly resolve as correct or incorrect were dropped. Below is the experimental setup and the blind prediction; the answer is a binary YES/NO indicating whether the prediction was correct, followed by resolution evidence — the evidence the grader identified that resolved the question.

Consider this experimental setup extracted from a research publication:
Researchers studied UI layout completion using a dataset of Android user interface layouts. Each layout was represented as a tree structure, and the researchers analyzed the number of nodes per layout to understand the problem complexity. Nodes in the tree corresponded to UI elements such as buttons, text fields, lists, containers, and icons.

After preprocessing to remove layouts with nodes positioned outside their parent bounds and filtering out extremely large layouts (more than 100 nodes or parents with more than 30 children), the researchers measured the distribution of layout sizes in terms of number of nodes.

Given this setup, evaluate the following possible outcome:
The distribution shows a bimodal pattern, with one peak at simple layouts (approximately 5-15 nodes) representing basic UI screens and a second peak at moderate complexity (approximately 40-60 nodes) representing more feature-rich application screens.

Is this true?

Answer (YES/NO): NO